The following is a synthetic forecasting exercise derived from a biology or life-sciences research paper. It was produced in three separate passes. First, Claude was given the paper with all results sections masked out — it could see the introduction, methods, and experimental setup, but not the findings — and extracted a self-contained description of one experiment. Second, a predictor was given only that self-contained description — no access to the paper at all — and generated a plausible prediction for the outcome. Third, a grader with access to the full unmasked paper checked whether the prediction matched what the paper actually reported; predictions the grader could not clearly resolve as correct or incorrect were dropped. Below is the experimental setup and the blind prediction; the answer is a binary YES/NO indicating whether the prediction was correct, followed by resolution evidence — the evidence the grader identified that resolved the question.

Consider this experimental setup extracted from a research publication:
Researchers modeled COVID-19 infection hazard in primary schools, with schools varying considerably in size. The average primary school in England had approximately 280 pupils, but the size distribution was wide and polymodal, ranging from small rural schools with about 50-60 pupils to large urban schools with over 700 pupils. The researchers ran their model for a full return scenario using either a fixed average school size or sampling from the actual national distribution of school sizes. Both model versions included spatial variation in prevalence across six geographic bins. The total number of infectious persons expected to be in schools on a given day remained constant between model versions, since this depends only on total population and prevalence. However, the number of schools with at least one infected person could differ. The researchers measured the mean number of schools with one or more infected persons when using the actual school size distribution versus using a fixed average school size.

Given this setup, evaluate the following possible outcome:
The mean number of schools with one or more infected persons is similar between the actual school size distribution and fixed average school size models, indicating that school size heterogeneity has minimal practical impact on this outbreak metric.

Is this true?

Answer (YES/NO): NO